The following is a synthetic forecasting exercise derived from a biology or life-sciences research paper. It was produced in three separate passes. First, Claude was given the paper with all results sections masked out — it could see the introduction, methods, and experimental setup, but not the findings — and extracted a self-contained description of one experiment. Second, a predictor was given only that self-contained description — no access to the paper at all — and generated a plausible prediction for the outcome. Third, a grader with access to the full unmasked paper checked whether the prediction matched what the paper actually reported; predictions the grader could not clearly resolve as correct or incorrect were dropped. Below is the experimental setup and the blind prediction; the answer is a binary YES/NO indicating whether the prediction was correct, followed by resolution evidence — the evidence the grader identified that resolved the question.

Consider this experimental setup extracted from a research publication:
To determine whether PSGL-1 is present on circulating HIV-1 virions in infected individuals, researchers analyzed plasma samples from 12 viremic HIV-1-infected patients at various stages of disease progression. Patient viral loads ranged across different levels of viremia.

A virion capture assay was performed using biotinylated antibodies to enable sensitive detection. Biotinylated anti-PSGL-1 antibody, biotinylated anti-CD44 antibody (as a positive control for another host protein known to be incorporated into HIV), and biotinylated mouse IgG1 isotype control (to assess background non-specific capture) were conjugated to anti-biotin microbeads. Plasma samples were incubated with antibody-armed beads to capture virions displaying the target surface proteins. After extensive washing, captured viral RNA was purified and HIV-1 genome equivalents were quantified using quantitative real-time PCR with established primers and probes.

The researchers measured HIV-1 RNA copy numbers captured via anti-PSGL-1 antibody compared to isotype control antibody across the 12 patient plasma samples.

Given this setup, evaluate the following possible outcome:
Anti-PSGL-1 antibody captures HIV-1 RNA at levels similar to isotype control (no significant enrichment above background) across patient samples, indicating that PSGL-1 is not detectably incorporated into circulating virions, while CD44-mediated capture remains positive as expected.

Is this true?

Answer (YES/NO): NO